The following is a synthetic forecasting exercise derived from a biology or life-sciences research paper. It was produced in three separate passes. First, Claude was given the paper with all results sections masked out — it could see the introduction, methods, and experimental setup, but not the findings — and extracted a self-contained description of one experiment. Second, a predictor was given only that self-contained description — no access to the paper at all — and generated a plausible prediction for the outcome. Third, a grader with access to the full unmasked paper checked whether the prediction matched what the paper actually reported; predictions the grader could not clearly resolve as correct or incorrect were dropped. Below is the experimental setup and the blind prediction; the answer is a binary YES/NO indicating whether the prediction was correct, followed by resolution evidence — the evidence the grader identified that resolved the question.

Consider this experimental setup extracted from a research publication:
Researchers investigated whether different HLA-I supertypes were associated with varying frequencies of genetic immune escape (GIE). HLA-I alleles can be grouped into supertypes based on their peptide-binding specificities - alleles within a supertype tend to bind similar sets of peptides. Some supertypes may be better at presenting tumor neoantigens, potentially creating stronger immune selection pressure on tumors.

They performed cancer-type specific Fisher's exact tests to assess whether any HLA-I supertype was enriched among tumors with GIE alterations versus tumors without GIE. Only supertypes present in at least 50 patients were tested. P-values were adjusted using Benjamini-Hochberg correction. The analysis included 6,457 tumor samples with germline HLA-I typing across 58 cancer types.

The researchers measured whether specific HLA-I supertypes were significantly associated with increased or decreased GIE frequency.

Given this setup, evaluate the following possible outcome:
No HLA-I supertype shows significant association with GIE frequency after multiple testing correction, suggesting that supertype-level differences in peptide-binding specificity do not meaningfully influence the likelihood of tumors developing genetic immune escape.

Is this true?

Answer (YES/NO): YES